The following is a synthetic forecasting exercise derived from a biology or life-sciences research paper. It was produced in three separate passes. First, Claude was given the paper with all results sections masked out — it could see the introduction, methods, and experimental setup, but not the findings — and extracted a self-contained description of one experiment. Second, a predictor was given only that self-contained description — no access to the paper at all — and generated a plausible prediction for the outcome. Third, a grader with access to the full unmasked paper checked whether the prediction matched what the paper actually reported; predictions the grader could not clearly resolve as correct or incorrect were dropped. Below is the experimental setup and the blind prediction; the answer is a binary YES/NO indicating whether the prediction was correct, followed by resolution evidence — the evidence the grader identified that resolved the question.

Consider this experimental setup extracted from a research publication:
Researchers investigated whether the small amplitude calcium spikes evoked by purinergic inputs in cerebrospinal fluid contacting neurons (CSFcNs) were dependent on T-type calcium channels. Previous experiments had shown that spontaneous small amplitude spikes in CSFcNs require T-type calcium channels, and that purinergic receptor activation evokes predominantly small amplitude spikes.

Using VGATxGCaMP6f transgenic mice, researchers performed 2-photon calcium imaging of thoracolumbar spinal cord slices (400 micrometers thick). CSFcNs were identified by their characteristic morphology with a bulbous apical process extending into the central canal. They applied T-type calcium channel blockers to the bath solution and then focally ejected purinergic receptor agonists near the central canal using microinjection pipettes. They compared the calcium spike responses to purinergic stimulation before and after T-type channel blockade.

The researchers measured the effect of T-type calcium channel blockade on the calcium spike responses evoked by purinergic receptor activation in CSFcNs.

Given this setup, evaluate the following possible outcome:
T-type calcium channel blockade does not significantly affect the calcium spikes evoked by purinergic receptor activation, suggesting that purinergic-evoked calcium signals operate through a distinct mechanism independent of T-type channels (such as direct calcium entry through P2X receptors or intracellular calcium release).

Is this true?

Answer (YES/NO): NO